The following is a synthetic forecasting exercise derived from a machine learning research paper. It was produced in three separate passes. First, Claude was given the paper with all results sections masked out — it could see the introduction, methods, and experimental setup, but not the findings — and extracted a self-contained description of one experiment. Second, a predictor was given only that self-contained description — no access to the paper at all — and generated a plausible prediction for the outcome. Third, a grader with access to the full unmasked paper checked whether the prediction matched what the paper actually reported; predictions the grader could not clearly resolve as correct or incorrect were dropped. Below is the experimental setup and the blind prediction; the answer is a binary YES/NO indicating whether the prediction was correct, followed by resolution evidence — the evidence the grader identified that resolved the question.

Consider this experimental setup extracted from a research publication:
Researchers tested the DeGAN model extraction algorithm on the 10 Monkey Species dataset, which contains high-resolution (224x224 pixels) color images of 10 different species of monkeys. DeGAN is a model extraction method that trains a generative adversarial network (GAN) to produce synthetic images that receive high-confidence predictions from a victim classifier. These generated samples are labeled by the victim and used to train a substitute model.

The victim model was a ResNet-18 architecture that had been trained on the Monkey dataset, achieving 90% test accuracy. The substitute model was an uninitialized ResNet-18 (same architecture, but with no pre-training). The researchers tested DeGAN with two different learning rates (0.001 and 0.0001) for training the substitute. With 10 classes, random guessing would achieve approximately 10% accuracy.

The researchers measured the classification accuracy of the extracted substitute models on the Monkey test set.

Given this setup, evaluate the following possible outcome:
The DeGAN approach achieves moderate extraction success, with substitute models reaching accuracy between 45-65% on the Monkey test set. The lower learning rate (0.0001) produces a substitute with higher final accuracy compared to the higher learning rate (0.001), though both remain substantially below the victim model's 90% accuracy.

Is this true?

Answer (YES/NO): NO